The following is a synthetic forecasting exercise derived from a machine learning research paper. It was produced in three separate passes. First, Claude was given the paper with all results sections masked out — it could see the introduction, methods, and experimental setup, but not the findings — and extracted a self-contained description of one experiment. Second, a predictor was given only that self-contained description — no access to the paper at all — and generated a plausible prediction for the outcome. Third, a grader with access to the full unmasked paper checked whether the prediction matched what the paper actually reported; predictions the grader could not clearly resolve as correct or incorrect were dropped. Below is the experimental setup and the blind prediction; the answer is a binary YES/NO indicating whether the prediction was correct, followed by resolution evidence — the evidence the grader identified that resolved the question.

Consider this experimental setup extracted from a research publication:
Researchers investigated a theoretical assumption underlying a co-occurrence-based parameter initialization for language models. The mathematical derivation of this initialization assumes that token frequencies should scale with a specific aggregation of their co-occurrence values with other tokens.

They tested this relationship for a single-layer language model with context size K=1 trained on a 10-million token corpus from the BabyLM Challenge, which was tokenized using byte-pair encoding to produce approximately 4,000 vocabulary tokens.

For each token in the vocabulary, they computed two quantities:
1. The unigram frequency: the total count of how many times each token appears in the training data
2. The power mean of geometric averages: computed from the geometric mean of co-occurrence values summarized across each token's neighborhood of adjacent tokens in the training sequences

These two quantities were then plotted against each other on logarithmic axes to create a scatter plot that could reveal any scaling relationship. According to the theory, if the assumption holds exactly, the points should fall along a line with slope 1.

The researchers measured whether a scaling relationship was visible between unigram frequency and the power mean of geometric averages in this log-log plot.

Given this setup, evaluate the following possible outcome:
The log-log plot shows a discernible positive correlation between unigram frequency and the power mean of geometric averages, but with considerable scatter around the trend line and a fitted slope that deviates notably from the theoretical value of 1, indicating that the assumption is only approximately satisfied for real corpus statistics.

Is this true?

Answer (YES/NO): NO